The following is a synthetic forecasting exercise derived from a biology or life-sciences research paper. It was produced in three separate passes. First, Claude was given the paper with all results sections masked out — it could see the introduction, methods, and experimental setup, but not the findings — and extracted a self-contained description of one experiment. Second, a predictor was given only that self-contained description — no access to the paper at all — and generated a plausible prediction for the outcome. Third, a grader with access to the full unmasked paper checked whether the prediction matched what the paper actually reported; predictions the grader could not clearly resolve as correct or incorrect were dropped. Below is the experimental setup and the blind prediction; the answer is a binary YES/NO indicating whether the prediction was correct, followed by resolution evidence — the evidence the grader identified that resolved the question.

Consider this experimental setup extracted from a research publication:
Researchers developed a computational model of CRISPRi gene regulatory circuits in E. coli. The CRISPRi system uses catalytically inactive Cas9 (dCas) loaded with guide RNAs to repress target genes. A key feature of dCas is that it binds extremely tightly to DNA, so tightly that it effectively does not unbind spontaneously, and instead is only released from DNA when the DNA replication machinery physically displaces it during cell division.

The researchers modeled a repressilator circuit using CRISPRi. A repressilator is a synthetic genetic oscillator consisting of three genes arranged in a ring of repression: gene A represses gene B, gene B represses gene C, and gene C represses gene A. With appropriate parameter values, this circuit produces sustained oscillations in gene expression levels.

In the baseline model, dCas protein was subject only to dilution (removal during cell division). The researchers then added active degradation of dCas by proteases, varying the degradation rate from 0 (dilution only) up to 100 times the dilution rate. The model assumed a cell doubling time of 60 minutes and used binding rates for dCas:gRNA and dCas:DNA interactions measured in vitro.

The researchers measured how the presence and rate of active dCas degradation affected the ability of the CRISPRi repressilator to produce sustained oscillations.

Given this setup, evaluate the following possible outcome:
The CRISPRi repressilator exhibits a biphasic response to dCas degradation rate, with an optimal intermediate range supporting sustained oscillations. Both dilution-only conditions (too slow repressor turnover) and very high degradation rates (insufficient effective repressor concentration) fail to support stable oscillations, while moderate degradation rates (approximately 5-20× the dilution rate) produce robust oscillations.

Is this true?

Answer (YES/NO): NO